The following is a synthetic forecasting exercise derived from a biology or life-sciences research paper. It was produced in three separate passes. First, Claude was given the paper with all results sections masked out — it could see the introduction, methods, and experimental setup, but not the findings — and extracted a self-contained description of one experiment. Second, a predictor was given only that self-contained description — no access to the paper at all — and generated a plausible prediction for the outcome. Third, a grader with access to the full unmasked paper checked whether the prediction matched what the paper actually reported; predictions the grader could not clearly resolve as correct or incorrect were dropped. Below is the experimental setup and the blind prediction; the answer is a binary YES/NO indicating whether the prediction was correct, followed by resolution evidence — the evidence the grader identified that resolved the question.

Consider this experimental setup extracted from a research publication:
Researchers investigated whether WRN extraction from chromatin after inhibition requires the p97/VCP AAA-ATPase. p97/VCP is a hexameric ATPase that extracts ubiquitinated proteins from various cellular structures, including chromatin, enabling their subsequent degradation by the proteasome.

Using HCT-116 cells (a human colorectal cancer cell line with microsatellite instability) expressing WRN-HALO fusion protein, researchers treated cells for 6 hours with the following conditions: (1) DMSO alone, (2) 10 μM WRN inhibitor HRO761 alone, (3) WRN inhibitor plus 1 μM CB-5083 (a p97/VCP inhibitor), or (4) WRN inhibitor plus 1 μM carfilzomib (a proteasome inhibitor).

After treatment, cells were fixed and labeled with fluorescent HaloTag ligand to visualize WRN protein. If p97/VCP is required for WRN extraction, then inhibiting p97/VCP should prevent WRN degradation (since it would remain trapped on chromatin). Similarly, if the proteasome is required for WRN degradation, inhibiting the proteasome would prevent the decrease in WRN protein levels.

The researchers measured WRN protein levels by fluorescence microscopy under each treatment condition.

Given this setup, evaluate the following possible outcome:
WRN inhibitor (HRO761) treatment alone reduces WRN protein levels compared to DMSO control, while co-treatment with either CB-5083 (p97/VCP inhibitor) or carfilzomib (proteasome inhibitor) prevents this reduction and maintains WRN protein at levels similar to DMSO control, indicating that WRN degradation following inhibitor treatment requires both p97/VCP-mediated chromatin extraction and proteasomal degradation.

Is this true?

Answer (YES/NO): YES